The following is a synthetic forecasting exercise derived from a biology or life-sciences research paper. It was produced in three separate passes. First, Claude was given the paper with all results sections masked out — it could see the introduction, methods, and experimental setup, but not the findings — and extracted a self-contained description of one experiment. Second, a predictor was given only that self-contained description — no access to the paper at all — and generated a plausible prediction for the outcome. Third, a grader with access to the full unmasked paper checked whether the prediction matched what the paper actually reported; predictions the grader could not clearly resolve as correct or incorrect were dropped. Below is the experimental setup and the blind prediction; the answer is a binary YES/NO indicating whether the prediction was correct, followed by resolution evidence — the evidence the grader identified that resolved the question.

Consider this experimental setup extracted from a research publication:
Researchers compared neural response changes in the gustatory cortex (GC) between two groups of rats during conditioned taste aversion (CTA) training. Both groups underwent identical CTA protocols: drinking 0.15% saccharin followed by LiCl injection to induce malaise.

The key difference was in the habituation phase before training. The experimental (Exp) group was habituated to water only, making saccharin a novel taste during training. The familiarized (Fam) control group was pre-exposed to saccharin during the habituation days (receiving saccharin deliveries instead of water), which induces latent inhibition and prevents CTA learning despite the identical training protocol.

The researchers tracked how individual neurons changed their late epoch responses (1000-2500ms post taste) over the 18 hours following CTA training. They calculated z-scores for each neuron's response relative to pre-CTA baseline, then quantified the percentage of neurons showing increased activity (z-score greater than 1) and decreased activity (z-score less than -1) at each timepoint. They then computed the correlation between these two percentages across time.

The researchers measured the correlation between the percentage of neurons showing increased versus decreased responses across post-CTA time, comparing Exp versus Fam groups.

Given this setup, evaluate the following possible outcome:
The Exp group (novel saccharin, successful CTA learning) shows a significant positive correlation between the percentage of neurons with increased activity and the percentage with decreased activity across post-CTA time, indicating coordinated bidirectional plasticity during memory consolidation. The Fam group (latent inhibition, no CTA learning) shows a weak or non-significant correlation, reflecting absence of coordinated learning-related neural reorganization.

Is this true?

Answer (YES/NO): NO